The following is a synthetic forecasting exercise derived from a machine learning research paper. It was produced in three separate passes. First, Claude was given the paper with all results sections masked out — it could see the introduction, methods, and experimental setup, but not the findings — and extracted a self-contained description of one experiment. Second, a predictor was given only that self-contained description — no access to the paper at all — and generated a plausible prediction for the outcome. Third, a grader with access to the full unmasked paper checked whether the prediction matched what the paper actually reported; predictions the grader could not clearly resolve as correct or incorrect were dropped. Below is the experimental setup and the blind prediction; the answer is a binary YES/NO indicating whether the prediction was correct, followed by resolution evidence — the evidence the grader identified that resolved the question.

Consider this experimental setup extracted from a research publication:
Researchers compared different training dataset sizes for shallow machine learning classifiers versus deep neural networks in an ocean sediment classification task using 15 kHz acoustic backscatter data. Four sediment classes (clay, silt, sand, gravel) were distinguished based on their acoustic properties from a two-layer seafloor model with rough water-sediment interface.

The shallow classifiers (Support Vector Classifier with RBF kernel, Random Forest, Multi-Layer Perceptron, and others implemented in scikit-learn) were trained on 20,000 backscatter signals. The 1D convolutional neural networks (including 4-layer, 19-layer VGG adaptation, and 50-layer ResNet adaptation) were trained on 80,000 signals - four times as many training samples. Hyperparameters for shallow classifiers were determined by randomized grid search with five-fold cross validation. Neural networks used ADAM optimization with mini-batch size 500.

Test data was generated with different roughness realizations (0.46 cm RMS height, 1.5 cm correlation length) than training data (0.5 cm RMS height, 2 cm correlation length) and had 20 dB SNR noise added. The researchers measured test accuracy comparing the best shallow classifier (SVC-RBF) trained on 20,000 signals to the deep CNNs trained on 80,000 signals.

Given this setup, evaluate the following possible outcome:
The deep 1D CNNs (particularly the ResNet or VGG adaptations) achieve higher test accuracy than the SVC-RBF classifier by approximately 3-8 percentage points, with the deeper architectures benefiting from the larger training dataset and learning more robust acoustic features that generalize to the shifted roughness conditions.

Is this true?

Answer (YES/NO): NO